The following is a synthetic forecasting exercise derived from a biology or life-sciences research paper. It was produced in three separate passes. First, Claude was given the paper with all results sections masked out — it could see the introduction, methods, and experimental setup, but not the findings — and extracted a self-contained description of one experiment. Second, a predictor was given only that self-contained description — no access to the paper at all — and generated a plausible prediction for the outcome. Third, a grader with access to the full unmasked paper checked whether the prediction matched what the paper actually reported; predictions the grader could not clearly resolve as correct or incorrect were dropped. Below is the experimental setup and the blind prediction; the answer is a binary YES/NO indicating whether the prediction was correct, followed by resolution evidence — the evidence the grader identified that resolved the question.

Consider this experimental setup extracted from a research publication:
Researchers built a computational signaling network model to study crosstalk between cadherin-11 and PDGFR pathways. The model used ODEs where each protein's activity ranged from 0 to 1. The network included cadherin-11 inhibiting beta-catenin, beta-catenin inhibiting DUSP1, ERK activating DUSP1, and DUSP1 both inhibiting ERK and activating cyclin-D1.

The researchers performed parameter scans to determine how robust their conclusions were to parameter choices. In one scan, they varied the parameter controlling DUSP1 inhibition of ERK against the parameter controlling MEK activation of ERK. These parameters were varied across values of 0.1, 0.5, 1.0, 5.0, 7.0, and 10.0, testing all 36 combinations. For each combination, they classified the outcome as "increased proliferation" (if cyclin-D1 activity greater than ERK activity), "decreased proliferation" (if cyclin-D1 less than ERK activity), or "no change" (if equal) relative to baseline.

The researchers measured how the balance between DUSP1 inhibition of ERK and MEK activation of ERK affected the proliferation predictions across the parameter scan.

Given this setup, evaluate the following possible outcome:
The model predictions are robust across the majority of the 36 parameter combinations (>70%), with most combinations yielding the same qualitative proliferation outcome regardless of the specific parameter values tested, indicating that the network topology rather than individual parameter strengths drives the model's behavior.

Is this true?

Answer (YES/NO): NO